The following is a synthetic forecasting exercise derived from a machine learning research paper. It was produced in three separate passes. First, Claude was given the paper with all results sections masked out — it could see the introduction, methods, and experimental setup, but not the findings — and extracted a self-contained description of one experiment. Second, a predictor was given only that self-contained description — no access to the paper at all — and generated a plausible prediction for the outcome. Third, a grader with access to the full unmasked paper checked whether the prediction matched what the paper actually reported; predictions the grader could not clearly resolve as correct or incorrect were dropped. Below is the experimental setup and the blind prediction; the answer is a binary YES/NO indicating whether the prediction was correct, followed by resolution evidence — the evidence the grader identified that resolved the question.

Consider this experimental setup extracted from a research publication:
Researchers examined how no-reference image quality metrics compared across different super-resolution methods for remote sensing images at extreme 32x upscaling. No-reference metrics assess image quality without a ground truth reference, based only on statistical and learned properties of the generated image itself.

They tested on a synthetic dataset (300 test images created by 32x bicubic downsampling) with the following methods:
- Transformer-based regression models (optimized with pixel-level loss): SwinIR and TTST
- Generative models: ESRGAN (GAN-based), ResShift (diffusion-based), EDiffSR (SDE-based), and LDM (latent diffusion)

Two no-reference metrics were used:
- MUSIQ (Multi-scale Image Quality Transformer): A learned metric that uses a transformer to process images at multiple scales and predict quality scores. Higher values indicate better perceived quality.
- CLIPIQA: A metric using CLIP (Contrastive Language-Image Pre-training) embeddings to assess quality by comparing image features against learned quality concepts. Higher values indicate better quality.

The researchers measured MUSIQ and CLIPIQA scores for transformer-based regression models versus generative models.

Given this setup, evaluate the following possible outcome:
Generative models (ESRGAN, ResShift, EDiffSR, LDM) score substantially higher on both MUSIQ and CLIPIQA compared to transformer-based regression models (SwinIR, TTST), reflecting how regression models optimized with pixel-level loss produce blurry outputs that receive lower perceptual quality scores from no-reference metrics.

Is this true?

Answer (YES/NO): YES